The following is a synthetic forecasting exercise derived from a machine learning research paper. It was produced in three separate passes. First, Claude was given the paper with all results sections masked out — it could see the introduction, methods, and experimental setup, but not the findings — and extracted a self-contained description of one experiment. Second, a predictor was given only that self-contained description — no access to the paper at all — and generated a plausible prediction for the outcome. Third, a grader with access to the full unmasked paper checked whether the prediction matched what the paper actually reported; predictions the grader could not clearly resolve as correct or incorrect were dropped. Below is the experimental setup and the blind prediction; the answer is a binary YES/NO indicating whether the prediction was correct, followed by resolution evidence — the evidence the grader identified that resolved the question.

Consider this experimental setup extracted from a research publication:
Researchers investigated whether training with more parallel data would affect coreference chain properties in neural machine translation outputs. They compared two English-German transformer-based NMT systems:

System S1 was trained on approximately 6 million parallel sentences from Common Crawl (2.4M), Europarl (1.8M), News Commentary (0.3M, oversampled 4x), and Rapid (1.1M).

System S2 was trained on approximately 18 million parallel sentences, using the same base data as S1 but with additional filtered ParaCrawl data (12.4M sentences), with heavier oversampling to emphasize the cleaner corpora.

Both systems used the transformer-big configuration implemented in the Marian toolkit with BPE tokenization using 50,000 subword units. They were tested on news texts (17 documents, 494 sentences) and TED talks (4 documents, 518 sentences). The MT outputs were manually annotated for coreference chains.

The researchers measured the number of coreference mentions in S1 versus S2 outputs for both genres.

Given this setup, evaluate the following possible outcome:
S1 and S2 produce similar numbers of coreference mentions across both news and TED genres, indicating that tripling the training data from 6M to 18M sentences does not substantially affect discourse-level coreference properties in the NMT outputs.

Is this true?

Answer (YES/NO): YES